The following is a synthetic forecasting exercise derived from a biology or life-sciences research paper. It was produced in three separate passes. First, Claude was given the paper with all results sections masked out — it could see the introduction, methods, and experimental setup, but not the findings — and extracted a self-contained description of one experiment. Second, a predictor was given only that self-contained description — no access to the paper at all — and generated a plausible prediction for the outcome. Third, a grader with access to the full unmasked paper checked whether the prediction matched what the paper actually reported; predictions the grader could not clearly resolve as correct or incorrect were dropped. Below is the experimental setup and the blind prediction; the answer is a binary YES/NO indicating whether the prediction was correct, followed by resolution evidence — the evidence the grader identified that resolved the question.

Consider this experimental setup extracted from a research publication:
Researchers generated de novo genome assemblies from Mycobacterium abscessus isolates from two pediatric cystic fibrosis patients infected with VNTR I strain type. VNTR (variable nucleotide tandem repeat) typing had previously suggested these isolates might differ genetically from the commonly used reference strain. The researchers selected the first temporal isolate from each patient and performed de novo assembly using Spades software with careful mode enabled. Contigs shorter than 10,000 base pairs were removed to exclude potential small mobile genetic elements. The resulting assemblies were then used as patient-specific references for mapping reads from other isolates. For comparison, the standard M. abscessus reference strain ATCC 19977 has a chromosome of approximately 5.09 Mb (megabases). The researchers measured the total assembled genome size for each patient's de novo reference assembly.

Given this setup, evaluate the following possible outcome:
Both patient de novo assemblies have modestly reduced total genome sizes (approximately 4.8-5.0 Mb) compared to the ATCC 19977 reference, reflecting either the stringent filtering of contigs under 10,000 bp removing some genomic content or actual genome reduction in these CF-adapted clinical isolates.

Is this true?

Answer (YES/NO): NO